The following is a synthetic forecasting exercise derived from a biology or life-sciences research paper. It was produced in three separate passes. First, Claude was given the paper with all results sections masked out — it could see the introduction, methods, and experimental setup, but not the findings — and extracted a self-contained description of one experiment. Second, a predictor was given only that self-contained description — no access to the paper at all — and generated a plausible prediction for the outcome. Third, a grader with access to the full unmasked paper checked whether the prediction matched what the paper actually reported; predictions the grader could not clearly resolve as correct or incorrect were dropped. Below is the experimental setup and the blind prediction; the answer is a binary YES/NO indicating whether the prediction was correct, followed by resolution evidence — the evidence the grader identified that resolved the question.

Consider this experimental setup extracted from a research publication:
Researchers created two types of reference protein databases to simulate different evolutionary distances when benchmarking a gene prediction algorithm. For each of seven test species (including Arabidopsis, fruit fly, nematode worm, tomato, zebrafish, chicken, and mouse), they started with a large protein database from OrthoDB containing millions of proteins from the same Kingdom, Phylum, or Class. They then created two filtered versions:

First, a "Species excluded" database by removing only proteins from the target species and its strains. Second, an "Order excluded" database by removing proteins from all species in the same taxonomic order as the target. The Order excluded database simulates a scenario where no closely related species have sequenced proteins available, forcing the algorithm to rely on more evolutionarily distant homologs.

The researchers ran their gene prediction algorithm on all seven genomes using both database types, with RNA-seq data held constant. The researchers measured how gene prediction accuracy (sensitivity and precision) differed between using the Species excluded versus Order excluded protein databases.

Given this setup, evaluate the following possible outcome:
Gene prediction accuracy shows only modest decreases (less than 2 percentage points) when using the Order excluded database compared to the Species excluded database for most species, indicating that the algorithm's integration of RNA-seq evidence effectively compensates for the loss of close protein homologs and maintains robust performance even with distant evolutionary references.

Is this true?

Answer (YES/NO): NO